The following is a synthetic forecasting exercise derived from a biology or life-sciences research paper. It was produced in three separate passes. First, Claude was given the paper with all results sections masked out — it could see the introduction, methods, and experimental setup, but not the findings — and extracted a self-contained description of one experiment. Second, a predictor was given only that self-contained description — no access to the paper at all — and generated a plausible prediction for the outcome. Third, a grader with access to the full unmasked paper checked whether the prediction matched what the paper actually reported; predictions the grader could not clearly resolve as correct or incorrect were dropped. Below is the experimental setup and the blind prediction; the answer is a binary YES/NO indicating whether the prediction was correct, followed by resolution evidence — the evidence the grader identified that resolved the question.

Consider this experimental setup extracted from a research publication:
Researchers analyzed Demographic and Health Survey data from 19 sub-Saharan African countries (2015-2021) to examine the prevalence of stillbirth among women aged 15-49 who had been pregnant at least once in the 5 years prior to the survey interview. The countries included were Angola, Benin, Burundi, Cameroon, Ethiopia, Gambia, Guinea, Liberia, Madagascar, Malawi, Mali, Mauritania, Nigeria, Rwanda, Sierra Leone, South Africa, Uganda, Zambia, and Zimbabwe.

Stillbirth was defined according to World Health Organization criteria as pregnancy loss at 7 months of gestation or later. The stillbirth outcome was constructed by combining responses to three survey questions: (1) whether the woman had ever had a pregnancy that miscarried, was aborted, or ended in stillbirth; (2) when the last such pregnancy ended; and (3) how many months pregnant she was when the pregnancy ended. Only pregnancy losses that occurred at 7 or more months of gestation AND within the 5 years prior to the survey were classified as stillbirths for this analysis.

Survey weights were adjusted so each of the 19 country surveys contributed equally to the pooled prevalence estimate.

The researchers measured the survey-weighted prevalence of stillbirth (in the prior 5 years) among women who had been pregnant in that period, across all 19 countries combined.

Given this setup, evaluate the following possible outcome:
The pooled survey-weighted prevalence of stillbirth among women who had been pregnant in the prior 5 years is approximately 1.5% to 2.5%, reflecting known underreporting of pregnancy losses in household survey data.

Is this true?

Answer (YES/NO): YES